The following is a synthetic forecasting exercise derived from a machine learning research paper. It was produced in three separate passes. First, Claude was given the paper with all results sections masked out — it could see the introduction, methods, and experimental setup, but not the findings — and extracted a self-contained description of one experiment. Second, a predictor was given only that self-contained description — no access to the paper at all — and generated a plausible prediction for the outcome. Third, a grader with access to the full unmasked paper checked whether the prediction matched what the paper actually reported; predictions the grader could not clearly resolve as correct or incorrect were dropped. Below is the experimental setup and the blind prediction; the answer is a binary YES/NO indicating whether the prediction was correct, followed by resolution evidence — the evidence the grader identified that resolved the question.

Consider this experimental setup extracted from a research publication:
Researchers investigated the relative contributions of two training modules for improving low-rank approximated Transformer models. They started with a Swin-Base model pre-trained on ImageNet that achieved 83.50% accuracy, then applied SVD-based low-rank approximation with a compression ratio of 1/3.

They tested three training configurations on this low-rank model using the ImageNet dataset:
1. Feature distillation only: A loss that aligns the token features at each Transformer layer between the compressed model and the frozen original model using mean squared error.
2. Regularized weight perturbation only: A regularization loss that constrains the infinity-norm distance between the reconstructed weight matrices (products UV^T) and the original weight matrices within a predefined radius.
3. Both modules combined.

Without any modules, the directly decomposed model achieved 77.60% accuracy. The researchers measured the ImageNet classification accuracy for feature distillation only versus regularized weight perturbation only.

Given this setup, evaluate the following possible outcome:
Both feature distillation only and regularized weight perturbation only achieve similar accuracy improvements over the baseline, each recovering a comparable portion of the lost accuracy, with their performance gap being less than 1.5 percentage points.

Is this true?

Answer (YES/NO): YES